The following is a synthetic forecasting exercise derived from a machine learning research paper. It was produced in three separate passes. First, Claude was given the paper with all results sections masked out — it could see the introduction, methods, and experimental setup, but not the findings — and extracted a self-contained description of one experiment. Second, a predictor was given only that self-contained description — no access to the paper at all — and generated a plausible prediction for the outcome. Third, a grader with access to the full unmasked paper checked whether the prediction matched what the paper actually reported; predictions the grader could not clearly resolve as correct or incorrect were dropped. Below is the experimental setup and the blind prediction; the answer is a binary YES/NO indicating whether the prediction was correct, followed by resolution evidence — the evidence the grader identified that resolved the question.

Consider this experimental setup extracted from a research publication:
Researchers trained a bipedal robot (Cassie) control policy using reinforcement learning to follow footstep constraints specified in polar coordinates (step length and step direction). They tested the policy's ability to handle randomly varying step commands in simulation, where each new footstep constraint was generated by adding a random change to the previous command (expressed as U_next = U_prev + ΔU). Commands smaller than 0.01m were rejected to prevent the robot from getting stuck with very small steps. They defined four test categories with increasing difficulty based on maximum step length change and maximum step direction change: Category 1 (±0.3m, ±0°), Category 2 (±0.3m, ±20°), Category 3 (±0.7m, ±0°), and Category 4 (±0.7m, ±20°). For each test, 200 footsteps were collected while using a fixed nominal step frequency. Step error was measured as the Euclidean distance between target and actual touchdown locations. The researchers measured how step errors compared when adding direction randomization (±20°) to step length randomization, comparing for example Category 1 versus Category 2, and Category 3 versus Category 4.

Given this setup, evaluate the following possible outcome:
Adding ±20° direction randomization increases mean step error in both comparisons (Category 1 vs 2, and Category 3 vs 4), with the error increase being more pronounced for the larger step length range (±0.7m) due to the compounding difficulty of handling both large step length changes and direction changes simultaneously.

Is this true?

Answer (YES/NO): YES